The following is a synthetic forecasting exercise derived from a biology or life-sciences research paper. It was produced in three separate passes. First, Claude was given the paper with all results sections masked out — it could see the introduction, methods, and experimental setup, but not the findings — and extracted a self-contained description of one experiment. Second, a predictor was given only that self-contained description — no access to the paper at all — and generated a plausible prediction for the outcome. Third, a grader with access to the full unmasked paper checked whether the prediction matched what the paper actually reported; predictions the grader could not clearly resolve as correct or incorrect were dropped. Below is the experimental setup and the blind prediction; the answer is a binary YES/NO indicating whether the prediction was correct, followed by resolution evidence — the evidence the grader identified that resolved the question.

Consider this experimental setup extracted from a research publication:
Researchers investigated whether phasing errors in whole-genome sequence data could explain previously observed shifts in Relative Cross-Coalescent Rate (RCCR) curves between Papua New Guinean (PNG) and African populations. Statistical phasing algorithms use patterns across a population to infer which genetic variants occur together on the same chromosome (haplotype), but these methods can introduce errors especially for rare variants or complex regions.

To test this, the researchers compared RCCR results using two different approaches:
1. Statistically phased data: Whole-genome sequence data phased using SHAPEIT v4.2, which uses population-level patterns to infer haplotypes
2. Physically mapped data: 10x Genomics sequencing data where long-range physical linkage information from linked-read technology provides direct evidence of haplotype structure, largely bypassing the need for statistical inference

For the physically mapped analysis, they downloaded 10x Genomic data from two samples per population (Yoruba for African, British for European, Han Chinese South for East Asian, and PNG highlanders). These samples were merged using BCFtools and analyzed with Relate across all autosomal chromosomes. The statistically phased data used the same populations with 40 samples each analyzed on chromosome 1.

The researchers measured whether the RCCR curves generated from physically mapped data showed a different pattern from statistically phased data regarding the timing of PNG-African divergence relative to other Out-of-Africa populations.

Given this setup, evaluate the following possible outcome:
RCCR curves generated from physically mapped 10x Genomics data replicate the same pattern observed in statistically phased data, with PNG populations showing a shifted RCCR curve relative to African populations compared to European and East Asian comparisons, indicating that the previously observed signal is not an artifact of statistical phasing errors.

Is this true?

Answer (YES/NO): YES